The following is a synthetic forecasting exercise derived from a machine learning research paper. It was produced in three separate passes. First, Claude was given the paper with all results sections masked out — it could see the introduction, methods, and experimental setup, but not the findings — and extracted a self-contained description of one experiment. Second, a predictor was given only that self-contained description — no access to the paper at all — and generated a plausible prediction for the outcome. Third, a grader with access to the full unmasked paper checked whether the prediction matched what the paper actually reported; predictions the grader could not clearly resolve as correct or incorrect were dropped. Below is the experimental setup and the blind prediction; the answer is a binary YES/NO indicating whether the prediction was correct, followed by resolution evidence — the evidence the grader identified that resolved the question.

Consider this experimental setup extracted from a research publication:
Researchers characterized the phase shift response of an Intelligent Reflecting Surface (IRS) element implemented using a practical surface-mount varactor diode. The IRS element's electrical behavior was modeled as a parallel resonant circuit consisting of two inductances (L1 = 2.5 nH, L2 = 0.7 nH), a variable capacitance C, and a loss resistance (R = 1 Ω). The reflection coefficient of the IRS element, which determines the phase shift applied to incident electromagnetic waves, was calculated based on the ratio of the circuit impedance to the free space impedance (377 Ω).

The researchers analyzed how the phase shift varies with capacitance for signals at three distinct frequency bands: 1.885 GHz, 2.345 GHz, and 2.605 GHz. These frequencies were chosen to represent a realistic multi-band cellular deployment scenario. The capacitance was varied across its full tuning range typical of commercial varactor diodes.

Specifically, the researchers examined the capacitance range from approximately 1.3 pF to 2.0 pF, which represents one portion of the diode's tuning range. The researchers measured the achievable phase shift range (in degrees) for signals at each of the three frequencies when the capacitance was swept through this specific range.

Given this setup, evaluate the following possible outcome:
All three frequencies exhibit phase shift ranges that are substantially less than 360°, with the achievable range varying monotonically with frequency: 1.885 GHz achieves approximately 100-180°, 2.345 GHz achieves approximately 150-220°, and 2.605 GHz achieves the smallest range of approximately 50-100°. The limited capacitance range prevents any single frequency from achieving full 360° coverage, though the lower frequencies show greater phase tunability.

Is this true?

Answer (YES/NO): NO